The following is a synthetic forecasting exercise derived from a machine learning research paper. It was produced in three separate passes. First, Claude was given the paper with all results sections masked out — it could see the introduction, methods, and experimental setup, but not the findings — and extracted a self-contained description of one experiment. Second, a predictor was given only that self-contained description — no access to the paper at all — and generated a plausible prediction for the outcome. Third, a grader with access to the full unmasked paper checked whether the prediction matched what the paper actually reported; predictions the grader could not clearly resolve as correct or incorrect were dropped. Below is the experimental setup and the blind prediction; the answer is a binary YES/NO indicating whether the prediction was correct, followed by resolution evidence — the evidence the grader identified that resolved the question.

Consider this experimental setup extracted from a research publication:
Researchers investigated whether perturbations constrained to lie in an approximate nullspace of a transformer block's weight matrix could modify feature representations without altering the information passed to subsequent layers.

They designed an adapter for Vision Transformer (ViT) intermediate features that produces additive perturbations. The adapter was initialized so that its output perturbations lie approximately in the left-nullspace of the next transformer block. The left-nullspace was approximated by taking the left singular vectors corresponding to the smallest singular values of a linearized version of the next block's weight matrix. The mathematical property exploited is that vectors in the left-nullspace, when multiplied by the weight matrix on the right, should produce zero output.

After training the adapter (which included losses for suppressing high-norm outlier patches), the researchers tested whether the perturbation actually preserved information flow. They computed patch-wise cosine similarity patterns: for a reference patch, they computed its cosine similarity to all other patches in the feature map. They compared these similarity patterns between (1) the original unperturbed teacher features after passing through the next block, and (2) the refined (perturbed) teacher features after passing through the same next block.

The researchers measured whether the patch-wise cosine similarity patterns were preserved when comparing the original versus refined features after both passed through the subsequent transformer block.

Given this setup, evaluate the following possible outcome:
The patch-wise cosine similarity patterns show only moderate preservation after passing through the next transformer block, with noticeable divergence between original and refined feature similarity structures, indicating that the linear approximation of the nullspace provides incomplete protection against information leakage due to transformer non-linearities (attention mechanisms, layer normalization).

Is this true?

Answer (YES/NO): NO